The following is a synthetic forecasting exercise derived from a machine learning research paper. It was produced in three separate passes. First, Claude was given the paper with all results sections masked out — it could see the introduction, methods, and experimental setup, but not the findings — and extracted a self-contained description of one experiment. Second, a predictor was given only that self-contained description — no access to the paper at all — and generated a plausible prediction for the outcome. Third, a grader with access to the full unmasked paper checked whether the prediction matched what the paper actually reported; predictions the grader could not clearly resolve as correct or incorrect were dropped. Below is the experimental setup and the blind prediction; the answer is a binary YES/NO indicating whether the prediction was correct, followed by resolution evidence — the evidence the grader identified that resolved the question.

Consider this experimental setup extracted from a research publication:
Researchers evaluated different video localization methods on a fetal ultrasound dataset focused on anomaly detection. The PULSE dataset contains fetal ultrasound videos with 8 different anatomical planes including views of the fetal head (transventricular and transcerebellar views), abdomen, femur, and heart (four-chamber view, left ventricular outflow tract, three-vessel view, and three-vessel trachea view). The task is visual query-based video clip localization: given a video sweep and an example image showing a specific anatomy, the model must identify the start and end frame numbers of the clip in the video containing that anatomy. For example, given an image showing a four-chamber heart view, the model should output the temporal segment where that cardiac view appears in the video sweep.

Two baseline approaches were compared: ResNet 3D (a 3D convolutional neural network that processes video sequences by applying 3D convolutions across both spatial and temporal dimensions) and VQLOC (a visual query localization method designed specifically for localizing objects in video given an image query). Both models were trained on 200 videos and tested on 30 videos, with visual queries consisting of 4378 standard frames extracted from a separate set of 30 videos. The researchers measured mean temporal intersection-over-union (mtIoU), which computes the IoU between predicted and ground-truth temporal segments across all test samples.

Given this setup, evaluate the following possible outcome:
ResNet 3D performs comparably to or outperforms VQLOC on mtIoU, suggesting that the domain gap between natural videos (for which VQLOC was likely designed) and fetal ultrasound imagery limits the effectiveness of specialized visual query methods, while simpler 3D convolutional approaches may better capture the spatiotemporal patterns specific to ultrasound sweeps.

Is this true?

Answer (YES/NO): YES